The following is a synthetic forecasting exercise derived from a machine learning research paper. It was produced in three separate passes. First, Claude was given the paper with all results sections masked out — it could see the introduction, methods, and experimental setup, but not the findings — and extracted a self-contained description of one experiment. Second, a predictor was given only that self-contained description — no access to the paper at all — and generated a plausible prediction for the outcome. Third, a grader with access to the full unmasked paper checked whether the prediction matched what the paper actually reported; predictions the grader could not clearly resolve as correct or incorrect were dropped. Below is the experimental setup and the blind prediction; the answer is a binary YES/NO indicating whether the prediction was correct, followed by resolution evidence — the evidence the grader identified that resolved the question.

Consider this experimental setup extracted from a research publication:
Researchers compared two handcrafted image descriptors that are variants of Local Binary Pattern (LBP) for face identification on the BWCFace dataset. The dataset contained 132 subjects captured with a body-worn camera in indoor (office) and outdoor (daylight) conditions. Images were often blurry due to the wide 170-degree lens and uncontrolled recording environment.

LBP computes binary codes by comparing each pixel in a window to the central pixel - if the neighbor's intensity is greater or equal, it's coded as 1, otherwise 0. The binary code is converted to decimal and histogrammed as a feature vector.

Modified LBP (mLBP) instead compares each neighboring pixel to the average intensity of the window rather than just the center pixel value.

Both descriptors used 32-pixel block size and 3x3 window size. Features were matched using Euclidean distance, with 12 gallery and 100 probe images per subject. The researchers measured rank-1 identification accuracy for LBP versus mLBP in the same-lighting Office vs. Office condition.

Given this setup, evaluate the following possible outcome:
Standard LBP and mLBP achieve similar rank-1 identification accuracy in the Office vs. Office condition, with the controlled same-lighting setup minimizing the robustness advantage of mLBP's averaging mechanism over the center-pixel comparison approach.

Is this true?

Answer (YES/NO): NO